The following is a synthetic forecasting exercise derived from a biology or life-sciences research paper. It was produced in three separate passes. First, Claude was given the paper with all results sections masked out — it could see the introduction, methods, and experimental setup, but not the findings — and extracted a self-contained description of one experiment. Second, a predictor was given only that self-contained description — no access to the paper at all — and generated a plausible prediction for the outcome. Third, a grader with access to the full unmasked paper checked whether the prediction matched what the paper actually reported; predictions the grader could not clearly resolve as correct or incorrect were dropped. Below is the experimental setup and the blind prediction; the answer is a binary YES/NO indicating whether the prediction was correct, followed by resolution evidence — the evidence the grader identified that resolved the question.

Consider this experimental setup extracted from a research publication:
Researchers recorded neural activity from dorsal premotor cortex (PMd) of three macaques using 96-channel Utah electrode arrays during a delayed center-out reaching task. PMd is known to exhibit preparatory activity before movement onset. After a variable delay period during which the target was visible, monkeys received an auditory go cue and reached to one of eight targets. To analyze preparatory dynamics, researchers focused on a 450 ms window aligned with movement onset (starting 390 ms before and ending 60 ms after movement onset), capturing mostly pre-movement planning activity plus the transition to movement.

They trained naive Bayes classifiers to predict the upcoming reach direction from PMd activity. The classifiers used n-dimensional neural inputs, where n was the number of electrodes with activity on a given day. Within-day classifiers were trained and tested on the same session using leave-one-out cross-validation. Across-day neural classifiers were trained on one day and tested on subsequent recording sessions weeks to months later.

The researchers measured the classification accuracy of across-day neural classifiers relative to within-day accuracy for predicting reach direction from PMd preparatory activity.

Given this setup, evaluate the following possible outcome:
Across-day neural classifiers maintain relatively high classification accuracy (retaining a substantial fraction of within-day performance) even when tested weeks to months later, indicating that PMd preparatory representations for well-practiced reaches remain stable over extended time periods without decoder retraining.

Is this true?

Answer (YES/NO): NO